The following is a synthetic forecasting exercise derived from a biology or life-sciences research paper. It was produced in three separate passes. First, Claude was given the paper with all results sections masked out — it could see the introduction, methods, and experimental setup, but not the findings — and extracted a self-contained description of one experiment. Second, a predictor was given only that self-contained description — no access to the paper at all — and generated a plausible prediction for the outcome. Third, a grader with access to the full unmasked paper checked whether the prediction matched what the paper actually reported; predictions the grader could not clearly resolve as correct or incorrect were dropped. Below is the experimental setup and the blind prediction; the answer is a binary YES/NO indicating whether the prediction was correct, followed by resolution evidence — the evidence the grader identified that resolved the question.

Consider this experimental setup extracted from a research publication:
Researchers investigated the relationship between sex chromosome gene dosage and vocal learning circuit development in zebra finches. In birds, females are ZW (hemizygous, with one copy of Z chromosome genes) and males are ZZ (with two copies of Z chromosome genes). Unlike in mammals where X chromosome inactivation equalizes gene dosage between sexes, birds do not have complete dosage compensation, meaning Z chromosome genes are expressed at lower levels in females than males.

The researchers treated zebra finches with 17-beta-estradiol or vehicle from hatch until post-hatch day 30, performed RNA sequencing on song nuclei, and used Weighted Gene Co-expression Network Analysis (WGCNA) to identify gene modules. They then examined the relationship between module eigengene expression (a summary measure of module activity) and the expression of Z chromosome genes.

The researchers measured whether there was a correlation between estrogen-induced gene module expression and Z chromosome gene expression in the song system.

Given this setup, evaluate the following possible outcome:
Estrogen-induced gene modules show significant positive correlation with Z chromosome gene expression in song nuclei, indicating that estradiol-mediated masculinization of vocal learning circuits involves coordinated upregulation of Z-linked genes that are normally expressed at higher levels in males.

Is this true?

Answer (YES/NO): YES